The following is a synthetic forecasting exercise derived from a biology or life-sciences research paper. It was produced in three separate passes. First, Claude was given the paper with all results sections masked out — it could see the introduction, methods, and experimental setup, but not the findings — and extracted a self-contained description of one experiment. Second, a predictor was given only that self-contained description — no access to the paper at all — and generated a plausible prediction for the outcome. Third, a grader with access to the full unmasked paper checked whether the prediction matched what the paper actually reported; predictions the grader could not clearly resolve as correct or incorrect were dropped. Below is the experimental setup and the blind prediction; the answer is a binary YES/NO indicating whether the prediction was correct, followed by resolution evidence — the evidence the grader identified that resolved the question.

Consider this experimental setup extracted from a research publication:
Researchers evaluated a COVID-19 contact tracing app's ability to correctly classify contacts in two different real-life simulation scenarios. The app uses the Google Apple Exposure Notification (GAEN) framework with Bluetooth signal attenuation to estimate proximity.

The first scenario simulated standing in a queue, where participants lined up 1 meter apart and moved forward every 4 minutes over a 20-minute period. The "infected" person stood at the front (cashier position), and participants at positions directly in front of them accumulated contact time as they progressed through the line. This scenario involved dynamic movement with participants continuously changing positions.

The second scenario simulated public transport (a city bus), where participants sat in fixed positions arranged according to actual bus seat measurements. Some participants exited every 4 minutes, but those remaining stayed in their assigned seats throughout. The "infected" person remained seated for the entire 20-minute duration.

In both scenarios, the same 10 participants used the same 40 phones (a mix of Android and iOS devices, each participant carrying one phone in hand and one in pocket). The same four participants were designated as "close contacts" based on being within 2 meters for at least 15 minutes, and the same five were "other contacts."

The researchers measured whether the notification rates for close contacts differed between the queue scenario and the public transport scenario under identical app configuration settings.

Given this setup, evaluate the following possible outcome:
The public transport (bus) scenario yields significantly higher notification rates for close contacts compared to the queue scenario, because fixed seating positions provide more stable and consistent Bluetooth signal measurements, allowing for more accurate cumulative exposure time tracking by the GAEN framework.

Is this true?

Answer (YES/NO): NO